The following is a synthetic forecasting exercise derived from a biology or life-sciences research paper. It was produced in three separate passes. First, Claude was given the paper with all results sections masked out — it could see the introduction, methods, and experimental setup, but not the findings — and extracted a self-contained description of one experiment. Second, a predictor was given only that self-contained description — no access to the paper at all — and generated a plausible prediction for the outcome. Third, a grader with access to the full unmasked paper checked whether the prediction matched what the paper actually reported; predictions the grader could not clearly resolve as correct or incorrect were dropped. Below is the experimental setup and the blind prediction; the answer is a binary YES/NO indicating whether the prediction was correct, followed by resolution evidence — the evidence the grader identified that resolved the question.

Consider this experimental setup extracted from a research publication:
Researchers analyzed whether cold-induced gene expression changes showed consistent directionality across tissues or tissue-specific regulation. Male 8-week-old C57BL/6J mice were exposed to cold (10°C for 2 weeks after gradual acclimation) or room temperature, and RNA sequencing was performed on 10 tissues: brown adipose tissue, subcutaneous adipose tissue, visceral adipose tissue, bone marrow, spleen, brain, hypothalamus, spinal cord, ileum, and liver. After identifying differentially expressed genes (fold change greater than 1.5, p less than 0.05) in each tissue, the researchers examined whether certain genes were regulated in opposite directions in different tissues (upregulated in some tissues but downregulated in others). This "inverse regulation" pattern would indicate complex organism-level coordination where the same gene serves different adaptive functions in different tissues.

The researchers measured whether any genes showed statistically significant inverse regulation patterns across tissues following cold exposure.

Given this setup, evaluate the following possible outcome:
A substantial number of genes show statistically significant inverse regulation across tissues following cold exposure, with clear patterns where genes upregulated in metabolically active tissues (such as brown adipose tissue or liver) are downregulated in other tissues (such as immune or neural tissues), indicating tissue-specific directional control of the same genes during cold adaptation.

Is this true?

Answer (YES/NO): NO